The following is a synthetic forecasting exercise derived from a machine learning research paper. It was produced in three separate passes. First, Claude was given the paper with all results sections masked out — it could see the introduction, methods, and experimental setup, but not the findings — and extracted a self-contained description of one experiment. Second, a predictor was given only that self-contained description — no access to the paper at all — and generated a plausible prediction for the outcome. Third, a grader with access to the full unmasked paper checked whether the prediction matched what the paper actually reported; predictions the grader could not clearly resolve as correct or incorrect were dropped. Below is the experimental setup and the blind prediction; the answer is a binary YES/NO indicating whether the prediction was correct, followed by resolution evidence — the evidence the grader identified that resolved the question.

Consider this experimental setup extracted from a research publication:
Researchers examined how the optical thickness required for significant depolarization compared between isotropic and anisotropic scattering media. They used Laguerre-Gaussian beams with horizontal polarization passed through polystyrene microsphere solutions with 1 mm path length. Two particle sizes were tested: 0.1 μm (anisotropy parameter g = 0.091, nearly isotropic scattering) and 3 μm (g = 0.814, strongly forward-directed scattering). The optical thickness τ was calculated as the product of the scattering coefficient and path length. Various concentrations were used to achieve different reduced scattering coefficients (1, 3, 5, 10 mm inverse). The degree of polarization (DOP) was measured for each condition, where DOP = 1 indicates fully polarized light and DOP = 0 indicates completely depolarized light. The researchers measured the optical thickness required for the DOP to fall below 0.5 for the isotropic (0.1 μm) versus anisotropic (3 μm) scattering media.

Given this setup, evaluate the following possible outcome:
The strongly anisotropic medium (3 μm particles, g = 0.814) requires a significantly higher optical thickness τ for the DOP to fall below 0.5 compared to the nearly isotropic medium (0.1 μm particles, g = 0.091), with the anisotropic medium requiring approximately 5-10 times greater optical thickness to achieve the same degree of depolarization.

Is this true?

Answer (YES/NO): NO